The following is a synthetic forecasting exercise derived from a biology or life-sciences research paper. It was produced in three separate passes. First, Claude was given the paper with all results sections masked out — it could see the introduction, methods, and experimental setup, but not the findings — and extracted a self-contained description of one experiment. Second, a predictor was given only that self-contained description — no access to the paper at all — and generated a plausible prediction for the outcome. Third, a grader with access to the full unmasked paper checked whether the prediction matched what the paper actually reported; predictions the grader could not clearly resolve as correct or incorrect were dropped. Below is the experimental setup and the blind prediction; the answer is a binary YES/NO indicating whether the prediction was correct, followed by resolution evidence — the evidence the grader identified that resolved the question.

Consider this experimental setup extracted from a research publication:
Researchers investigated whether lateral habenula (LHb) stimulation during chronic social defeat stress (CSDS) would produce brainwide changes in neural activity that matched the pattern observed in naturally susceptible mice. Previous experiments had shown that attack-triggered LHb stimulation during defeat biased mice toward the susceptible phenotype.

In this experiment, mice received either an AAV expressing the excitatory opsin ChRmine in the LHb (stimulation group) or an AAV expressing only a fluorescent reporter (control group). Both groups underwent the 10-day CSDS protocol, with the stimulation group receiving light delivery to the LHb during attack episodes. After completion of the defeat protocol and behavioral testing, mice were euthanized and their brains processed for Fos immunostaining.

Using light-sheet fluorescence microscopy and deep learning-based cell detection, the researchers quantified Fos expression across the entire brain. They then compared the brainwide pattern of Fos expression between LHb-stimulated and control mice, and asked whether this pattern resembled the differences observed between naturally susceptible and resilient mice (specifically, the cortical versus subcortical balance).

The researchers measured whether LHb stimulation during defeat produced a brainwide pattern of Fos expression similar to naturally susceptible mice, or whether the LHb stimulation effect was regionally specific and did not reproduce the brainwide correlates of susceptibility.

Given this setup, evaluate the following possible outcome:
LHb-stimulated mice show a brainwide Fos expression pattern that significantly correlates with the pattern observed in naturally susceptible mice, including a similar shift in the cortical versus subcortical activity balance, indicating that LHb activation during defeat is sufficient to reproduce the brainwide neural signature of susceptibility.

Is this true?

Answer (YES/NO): YES